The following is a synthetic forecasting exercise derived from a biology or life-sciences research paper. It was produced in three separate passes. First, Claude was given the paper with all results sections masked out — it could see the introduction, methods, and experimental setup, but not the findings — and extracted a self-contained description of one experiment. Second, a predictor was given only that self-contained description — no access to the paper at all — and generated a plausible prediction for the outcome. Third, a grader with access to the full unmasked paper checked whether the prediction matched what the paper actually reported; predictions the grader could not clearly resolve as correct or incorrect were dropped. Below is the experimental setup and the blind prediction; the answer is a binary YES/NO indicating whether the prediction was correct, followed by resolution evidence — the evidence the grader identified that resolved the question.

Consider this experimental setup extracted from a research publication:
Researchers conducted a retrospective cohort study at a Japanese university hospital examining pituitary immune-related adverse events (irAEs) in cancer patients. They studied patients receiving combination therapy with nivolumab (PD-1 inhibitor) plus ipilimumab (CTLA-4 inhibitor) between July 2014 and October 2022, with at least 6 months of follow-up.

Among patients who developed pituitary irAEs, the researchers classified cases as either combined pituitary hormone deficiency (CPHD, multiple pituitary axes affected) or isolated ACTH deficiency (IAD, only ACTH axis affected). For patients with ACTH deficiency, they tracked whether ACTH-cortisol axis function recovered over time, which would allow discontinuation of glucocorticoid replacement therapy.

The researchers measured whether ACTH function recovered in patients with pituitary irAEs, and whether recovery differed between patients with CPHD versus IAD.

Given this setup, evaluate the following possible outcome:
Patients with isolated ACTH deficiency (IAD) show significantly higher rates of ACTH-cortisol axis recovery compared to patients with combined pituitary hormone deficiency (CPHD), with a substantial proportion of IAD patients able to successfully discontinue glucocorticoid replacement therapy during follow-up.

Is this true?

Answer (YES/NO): NO